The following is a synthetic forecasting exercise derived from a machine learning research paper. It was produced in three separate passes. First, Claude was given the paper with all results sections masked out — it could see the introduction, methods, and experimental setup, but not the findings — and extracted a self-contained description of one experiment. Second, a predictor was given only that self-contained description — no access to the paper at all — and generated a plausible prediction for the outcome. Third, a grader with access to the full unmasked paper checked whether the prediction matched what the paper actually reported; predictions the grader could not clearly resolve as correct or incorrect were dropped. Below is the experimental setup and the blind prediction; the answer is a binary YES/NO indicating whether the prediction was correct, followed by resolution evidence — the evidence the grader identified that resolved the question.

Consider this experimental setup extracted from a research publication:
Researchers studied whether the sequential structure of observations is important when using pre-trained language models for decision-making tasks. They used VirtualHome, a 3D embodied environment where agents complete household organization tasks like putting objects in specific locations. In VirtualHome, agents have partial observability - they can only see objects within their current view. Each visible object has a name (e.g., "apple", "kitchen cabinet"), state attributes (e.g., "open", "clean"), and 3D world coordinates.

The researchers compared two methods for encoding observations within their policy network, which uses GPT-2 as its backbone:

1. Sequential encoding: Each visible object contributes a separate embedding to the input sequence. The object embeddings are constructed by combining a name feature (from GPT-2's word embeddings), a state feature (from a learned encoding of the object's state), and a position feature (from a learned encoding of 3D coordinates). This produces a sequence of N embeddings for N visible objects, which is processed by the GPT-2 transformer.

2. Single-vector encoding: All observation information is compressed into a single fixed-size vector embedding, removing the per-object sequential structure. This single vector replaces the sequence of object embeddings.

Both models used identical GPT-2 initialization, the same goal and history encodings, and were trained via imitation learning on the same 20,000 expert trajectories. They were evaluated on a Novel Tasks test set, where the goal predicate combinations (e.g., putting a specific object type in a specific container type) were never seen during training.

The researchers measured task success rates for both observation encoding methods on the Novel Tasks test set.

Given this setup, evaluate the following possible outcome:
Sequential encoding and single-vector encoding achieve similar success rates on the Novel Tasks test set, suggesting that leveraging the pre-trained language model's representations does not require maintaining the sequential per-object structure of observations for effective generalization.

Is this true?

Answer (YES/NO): NO